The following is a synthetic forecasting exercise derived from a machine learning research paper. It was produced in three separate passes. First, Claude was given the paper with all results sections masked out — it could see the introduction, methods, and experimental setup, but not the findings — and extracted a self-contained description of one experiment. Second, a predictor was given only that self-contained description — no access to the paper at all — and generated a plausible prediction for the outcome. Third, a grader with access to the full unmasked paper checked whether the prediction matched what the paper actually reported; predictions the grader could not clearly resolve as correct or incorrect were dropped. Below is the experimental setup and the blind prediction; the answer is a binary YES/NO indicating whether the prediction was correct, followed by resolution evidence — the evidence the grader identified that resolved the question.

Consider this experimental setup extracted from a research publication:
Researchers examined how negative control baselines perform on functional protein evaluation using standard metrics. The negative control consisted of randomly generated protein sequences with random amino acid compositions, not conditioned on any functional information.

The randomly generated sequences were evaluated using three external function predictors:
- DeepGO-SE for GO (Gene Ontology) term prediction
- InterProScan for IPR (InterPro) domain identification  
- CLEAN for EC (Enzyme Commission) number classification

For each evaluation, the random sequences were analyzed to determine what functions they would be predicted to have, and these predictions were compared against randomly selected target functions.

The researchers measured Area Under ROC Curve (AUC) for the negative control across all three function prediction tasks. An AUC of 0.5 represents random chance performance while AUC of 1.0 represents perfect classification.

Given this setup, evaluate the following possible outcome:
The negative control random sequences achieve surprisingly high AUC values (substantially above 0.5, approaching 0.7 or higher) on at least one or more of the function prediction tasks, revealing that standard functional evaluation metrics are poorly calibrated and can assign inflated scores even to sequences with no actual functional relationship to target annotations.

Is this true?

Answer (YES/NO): NO